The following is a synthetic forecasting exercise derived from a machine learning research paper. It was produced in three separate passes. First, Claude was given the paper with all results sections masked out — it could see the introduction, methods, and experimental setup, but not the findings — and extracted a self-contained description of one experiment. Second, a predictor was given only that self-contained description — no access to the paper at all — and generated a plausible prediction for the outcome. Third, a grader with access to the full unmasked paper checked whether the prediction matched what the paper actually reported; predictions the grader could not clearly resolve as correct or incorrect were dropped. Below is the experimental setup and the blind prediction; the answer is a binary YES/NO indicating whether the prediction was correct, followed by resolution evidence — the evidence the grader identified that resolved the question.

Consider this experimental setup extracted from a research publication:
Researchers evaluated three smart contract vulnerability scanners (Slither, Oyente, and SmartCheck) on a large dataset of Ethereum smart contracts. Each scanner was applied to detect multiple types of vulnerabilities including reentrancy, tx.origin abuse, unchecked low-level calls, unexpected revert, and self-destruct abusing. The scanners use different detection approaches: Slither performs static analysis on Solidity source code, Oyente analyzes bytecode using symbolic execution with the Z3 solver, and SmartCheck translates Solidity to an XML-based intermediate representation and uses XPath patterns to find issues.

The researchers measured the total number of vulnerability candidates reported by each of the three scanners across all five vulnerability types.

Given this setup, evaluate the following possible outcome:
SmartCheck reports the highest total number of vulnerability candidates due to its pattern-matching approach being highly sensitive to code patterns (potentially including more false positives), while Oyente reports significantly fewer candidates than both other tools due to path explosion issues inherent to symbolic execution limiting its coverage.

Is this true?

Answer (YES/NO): NO